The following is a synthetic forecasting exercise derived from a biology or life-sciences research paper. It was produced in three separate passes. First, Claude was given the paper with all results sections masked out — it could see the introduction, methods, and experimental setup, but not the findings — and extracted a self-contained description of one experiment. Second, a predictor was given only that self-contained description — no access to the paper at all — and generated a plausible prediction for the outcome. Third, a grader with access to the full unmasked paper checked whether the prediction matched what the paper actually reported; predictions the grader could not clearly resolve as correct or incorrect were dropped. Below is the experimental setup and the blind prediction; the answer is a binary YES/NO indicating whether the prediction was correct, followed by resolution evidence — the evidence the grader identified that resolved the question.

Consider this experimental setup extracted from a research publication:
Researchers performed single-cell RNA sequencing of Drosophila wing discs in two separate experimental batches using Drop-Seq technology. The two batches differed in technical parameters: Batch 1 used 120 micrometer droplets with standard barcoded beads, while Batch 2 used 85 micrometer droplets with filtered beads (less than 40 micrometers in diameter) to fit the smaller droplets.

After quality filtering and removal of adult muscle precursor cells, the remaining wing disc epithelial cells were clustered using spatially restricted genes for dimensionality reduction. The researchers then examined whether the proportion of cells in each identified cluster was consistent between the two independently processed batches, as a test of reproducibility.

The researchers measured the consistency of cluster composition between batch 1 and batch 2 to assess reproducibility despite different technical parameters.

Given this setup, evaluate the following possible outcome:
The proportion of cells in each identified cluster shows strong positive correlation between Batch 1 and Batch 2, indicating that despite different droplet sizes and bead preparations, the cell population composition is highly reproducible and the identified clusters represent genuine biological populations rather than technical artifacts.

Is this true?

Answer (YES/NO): YES